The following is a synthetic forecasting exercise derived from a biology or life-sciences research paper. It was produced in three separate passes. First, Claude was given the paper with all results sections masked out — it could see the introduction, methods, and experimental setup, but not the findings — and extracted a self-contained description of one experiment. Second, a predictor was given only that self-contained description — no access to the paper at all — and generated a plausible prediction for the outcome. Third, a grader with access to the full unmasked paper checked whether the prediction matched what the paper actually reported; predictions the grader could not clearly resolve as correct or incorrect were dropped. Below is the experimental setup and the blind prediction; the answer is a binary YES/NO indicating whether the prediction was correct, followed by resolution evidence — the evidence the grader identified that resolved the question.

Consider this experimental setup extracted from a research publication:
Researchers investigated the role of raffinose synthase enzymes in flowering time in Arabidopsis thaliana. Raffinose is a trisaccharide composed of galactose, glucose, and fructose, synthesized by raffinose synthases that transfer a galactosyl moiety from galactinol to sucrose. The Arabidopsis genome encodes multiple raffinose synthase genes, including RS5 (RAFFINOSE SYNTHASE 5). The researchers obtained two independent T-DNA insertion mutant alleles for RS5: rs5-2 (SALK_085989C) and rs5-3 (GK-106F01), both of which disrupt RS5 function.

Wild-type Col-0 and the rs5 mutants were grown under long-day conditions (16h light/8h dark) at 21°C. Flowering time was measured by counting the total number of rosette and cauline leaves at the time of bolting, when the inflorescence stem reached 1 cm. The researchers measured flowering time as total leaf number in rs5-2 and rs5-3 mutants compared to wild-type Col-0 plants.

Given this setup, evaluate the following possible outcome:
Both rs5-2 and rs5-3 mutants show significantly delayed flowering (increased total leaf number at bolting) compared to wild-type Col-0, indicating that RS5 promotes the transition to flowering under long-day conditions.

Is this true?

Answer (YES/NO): NO